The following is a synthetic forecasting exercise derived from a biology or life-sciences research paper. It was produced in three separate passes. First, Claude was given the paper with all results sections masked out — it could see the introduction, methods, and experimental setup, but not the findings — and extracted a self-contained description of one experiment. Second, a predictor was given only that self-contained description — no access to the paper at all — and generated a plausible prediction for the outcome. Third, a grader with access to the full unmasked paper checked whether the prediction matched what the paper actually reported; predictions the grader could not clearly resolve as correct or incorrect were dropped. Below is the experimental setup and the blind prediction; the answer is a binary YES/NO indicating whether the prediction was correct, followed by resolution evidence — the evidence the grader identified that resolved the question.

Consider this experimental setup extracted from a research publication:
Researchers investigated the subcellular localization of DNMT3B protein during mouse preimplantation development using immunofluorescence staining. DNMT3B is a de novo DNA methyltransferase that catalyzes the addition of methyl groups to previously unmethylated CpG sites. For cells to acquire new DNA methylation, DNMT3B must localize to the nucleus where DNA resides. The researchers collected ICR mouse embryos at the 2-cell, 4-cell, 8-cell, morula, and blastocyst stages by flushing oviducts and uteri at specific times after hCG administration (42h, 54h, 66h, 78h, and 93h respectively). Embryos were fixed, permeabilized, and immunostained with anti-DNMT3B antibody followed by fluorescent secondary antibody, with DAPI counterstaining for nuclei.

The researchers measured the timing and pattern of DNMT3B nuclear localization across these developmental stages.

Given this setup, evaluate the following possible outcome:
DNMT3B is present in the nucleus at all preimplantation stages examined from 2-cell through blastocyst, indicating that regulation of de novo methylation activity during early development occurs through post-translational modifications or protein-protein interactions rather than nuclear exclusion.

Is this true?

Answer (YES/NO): NO